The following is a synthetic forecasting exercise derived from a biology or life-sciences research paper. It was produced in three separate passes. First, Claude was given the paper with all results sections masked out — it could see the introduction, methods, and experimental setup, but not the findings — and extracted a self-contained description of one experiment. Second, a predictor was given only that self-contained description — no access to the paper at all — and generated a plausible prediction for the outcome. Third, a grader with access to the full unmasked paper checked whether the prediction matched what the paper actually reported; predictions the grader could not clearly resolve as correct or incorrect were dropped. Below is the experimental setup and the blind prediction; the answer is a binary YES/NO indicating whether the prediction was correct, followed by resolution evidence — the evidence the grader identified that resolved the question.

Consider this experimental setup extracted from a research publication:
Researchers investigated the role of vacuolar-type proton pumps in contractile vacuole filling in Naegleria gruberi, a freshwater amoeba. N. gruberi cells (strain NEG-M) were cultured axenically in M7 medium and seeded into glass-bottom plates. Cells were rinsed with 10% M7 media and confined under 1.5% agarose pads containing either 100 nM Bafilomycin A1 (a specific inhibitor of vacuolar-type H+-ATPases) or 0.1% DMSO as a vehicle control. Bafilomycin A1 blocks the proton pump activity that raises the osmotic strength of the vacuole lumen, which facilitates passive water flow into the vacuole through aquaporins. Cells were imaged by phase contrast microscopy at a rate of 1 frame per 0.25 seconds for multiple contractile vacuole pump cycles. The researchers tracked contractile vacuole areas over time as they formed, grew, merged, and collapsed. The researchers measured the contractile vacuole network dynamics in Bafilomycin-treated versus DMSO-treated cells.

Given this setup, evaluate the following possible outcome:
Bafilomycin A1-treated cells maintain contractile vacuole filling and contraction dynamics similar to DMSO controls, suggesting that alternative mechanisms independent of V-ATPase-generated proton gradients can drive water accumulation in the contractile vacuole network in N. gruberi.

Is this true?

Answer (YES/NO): NO